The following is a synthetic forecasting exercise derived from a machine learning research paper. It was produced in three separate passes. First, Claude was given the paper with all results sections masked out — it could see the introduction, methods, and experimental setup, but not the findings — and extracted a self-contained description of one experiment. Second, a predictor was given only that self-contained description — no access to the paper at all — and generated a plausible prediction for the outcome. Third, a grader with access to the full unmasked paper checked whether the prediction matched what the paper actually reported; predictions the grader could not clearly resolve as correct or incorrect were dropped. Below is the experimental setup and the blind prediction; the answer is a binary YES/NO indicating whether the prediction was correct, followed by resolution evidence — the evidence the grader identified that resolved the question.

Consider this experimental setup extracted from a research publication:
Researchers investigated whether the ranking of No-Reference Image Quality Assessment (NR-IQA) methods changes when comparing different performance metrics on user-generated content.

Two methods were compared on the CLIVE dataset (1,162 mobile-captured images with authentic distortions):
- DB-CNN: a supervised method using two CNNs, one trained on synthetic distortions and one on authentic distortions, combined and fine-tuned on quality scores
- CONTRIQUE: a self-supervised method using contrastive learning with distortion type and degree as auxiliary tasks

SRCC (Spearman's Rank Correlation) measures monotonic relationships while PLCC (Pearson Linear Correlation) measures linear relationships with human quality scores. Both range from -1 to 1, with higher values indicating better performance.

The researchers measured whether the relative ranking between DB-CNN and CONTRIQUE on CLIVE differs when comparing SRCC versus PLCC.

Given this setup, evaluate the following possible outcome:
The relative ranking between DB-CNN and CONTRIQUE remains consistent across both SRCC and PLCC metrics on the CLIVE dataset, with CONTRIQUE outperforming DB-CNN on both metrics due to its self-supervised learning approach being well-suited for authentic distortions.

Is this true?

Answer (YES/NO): NO